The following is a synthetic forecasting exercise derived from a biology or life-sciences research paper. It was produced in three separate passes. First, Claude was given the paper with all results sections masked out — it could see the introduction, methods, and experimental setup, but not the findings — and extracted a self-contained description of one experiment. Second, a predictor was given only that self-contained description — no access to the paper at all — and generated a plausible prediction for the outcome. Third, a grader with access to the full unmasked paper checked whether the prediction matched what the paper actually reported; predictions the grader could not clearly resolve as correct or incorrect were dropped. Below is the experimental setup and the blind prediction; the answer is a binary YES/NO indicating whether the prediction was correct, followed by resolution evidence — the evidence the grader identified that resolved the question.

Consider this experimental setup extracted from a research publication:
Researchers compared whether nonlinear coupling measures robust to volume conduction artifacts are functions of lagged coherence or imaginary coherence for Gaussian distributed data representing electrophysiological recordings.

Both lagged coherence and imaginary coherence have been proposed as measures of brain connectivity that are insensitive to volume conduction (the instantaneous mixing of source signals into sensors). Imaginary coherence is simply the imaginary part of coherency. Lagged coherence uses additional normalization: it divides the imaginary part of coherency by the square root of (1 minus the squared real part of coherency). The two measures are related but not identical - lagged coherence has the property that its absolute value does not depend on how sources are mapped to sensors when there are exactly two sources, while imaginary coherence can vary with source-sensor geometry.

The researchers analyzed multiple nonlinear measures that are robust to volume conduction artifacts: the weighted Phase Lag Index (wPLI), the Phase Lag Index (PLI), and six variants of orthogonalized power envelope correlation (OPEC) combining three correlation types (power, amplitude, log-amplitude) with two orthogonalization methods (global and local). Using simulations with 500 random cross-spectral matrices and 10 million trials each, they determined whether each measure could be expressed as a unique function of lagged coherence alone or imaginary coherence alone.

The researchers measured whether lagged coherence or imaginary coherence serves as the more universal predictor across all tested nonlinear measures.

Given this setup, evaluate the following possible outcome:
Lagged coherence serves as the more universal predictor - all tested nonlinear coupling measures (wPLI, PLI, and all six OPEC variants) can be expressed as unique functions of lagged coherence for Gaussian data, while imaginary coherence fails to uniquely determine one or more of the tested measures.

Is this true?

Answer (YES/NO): YES